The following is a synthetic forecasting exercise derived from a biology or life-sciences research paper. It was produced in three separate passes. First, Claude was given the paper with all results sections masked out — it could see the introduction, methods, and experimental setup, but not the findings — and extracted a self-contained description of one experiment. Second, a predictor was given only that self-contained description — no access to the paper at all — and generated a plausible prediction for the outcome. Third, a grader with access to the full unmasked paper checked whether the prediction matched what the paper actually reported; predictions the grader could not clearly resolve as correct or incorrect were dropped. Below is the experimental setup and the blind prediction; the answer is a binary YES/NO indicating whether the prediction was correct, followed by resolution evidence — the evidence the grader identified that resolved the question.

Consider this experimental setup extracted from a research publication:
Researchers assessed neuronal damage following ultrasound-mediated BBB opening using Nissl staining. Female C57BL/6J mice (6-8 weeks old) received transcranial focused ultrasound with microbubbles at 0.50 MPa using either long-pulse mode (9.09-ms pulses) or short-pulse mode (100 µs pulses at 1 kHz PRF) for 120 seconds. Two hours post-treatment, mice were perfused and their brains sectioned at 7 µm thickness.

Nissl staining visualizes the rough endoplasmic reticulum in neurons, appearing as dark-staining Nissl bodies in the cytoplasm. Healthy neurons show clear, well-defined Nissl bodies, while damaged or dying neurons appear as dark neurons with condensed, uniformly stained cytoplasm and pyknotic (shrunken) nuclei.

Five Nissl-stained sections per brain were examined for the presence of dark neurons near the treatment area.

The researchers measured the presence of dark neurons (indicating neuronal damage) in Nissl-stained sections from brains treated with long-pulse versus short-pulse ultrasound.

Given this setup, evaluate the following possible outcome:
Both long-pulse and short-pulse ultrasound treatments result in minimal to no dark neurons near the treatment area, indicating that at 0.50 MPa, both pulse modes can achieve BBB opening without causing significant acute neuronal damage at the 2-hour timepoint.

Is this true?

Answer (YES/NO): NO